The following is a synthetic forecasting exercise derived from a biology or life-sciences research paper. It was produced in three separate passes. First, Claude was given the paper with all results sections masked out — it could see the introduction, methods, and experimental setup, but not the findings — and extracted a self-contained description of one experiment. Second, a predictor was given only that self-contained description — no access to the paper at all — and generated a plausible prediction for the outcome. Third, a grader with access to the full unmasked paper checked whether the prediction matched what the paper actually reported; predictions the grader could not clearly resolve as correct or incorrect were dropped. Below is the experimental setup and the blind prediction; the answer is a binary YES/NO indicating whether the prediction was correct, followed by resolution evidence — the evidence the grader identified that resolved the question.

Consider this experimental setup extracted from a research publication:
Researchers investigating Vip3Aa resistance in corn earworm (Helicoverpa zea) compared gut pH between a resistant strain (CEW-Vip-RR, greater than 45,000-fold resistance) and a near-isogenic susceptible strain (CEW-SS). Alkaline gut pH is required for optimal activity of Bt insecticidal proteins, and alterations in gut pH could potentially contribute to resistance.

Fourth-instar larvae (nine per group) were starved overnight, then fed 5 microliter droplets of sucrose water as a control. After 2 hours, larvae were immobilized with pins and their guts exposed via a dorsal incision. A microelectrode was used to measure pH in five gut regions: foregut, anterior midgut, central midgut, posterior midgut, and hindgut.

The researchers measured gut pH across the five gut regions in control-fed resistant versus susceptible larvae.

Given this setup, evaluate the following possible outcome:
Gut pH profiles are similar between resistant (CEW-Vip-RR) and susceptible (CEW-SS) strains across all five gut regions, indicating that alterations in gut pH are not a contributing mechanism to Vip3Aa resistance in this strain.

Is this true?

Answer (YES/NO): YES